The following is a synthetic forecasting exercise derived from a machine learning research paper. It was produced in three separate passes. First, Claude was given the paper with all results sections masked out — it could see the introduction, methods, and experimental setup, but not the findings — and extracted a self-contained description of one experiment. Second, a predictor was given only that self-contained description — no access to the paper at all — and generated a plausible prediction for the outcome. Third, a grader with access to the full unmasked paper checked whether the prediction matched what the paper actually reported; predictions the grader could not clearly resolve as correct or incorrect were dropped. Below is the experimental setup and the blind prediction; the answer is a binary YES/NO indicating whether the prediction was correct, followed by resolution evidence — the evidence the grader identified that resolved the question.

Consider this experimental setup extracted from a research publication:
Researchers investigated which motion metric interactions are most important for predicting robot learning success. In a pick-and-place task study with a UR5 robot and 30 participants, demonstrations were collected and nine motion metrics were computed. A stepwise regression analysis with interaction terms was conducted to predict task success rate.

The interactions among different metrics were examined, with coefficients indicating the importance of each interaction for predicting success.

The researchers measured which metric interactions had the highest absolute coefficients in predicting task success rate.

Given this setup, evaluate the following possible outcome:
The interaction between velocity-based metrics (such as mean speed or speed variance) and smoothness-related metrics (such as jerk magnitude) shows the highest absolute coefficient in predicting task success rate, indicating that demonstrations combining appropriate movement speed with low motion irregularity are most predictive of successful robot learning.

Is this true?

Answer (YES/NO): NO